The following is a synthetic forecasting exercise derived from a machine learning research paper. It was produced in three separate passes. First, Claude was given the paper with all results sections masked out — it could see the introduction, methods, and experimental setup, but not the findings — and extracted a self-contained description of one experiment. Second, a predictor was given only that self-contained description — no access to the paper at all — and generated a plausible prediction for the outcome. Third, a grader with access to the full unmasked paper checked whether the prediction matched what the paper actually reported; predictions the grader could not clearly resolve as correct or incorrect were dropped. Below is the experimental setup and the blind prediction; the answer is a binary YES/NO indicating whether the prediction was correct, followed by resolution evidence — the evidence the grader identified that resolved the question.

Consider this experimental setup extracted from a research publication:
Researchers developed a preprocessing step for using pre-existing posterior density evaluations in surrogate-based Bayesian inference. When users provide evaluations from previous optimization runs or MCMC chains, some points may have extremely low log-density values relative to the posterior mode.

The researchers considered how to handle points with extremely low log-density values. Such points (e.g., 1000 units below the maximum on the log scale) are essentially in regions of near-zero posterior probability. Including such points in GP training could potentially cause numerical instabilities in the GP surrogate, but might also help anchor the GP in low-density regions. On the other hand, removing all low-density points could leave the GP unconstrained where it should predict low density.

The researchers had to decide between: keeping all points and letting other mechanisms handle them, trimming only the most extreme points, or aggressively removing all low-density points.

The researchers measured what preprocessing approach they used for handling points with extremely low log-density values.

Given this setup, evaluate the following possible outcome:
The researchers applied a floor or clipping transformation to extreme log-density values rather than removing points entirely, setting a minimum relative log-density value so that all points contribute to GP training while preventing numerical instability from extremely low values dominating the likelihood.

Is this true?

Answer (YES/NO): NO